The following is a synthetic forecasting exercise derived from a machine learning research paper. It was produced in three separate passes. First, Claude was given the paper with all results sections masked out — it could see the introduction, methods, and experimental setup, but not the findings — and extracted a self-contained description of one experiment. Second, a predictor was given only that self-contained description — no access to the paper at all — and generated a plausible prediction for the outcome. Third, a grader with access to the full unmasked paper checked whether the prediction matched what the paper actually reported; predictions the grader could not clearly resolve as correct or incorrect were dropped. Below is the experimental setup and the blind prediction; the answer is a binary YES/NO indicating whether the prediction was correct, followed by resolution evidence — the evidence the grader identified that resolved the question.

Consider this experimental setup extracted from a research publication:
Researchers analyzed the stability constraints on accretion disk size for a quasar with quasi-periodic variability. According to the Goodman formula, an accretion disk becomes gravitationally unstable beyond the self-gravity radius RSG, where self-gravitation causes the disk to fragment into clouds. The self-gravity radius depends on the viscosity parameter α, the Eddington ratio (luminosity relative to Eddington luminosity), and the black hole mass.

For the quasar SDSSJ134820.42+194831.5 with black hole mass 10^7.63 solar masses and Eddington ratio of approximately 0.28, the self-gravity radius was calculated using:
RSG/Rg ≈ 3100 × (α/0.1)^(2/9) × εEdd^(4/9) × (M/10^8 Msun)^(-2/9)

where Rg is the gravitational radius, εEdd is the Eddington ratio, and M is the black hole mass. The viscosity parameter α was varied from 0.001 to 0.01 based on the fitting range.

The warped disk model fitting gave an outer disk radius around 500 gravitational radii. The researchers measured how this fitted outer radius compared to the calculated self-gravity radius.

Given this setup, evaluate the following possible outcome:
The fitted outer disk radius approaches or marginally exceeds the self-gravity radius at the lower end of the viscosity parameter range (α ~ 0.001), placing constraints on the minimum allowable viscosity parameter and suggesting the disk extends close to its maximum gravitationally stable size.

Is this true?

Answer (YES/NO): NO